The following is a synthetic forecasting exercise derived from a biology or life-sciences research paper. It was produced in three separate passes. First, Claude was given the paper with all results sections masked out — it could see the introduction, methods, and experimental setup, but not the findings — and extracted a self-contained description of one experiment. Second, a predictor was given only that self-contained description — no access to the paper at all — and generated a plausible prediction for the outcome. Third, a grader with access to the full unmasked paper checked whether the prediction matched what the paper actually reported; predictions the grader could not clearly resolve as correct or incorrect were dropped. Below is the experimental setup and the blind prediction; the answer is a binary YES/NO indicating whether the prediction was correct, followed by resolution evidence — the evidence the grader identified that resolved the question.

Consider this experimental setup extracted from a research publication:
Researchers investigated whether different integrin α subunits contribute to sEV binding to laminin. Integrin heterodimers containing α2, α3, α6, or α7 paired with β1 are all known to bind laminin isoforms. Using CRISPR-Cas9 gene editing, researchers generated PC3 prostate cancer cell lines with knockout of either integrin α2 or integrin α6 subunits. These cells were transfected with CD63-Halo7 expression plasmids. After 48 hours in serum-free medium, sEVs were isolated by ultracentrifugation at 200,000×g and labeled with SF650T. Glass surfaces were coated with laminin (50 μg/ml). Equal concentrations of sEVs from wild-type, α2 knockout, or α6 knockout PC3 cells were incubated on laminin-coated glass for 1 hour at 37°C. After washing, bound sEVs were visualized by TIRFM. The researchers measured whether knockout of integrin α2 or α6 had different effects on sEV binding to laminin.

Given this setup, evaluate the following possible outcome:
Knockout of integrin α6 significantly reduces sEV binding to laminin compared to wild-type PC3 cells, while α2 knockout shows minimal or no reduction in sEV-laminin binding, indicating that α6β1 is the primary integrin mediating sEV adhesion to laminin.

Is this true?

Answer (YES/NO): YES